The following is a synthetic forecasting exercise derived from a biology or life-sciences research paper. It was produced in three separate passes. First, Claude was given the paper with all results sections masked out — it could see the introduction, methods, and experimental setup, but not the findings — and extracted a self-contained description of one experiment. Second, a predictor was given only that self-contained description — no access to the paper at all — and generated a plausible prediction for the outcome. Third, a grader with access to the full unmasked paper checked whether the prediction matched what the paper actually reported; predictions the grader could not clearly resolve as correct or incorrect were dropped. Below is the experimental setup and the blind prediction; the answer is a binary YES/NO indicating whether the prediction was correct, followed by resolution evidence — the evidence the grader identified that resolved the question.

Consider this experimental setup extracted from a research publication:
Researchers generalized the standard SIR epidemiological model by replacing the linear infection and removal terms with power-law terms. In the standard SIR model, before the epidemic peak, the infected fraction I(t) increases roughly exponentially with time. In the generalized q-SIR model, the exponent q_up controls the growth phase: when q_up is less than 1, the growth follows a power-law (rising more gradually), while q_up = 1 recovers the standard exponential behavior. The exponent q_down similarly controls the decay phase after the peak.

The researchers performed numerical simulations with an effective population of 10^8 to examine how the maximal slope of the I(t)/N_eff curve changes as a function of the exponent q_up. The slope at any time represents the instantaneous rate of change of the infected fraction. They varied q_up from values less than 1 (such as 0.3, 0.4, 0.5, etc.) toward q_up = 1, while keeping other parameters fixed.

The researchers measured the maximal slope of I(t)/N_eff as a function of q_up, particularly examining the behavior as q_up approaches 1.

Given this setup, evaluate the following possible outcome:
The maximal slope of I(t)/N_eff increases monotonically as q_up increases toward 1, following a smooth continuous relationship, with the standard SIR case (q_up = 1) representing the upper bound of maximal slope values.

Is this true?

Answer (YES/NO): NO